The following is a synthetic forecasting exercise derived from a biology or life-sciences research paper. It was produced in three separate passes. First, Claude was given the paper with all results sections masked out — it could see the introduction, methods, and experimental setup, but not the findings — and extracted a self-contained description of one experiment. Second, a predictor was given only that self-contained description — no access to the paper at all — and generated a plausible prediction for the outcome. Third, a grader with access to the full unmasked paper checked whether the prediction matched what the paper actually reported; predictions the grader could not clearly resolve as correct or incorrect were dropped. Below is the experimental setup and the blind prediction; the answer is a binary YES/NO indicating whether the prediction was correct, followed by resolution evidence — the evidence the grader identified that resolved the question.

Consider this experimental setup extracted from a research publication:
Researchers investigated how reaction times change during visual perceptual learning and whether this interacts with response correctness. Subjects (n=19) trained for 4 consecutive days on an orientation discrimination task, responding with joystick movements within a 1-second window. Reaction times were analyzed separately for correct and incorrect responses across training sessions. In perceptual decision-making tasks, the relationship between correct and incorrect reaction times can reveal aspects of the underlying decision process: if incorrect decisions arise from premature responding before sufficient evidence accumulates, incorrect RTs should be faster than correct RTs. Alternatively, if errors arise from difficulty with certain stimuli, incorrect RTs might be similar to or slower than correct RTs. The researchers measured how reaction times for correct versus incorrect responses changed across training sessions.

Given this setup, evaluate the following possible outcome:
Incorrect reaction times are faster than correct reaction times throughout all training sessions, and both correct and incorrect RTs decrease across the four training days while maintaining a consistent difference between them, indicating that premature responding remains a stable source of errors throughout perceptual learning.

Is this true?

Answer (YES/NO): NO